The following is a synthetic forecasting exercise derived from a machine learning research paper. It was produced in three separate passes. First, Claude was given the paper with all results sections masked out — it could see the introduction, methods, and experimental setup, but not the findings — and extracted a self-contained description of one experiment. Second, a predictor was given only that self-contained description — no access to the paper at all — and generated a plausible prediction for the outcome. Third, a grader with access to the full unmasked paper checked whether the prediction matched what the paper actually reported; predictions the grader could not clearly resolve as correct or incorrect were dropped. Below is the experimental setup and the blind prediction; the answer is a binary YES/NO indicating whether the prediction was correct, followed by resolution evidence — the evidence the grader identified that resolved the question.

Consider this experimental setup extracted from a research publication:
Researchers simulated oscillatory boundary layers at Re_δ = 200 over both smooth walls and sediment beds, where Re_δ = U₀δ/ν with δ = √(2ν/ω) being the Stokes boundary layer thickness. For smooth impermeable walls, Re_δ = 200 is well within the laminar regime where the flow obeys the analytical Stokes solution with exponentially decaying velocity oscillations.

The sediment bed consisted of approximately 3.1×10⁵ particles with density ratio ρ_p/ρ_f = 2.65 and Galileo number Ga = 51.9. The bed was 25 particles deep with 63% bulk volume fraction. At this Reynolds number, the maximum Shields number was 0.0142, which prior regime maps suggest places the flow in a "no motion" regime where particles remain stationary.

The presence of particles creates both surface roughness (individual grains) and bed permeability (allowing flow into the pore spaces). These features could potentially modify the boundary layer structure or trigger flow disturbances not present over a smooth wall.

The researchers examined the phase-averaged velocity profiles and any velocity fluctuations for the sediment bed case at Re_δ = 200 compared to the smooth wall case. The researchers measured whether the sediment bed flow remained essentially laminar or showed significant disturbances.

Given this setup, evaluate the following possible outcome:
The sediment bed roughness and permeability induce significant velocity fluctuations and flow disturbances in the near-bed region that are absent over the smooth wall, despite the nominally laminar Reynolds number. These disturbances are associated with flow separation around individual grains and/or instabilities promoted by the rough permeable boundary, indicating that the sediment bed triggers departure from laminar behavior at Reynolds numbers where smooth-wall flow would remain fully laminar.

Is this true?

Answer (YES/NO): YES